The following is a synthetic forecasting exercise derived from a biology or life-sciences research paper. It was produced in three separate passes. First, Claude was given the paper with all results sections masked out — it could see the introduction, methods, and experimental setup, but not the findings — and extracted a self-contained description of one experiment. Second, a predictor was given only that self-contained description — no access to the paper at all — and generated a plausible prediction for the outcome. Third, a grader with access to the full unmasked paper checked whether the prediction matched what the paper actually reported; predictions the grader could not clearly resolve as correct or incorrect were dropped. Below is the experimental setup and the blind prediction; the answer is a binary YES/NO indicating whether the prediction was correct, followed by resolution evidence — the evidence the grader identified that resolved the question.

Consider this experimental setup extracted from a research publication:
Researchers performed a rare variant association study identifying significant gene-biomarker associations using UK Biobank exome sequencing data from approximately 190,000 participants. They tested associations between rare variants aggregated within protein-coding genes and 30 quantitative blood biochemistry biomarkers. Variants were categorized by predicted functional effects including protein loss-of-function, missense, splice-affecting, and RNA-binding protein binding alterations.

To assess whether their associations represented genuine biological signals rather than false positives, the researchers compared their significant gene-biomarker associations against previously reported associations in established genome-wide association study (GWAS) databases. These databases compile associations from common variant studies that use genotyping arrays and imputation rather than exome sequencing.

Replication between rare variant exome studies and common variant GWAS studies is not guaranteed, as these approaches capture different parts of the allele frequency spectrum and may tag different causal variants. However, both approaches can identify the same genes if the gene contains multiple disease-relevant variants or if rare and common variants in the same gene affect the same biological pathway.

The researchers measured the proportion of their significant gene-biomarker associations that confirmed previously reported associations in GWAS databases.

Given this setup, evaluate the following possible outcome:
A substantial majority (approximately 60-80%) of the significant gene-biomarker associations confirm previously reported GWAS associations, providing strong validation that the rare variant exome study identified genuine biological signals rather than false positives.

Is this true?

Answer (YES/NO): NO